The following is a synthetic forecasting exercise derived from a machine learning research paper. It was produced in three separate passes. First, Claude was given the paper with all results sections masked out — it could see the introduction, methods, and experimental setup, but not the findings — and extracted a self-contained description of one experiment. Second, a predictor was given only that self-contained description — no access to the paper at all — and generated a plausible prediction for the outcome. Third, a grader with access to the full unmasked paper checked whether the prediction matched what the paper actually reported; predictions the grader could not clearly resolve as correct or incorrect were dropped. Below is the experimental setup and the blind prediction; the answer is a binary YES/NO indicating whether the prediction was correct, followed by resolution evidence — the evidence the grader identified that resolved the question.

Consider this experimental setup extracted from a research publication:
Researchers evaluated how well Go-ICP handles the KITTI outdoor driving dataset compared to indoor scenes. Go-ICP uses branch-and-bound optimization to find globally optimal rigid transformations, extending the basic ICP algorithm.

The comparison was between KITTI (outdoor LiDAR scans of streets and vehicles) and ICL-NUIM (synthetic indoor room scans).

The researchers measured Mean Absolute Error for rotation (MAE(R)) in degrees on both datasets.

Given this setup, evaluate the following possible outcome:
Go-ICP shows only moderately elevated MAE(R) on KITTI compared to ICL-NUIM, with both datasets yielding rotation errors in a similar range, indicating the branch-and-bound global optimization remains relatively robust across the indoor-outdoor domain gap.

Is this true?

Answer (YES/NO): NO